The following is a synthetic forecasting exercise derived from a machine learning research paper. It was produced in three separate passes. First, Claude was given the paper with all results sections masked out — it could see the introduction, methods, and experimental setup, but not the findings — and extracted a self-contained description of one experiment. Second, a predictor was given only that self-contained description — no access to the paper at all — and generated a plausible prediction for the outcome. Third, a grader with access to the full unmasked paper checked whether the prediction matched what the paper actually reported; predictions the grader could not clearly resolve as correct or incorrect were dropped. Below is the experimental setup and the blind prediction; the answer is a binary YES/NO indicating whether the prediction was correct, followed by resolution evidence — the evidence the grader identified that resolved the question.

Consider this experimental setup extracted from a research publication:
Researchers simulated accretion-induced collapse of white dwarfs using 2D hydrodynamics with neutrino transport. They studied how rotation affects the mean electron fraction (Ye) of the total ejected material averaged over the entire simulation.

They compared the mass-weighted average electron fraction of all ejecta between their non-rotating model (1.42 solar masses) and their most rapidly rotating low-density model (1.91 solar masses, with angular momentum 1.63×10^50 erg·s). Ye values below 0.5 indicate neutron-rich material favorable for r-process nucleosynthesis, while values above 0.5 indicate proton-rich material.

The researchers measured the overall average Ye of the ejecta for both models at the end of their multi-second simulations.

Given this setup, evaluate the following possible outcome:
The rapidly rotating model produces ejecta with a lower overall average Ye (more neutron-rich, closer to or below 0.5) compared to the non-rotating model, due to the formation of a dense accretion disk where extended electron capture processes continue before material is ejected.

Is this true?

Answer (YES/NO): YES